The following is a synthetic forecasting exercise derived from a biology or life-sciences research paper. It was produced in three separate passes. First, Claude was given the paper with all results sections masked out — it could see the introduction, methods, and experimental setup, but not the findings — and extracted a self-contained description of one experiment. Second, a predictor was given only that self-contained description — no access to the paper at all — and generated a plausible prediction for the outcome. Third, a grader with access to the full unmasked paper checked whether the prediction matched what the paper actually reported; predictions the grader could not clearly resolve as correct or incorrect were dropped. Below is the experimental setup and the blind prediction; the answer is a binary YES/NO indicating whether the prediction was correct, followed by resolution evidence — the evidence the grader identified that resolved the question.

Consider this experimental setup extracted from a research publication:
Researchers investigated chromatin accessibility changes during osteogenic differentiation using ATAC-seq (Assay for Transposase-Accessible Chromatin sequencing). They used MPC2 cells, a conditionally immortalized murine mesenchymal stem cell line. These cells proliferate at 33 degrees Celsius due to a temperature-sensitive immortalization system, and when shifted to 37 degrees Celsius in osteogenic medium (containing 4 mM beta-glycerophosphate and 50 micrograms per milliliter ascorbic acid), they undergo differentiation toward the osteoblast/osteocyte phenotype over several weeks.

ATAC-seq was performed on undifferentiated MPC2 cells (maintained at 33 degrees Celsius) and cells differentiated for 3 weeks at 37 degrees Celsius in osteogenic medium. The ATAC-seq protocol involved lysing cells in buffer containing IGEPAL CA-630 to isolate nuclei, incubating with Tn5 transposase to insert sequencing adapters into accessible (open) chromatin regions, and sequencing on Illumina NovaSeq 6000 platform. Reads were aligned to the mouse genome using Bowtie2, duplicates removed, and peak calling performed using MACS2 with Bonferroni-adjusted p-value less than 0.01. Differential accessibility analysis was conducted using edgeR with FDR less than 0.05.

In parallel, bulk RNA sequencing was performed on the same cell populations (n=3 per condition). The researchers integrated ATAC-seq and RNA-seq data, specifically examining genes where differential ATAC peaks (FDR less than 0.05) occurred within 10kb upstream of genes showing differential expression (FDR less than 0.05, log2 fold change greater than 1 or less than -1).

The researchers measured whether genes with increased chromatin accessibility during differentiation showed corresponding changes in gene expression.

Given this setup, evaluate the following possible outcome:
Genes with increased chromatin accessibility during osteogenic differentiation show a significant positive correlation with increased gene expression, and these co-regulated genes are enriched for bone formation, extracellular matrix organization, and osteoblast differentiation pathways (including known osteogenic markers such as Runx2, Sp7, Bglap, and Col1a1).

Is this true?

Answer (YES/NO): NO